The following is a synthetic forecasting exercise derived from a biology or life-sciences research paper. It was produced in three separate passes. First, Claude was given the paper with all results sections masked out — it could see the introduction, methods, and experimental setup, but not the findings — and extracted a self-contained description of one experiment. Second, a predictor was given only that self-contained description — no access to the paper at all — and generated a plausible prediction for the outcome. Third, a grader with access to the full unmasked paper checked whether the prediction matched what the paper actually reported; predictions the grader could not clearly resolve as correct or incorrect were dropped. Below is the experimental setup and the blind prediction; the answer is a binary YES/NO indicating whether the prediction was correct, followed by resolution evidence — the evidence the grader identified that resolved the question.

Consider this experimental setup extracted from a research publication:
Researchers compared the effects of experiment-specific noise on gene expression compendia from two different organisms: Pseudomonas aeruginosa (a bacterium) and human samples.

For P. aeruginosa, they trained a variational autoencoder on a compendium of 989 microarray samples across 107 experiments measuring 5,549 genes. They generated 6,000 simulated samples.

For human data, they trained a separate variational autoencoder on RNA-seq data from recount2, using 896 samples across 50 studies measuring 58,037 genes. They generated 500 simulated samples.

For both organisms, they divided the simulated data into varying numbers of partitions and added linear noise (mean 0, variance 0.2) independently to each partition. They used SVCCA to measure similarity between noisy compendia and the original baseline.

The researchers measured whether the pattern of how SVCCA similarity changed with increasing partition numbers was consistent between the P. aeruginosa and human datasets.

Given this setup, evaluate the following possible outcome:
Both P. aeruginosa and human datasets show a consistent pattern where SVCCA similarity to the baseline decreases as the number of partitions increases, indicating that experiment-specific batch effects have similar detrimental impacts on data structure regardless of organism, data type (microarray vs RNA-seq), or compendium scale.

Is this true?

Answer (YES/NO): NO